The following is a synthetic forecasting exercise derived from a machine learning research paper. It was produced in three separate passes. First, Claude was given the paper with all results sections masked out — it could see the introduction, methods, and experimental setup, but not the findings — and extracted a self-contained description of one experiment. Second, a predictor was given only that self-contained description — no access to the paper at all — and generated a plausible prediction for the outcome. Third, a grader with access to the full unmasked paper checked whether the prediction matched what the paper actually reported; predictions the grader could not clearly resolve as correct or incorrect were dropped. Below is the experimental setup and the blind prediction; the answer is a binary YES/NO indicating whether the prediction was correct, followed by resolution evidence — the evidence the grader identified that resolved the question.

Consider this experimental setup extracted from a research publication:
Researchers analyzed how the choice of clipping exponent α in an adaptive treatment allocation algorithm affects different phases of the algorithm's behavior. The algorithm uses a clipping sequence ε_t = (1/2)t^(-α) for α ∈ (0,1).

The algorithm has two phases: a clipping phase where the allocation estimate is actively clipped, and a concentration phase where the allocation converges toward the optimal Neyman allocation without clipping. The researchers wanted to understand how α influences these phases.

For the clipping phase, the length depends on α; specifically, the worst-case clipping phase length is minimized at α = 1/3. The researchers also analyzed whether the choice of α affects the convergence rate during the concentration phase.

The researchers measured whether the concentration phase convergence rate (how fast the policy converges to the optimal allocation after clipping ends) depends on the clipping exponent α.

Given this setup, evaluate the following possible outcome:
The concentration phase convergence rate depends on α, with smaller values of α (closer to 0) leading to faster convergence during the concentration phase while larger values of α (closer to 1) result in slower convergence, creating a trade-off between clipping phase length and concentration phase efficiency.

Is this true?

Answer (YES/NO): NO